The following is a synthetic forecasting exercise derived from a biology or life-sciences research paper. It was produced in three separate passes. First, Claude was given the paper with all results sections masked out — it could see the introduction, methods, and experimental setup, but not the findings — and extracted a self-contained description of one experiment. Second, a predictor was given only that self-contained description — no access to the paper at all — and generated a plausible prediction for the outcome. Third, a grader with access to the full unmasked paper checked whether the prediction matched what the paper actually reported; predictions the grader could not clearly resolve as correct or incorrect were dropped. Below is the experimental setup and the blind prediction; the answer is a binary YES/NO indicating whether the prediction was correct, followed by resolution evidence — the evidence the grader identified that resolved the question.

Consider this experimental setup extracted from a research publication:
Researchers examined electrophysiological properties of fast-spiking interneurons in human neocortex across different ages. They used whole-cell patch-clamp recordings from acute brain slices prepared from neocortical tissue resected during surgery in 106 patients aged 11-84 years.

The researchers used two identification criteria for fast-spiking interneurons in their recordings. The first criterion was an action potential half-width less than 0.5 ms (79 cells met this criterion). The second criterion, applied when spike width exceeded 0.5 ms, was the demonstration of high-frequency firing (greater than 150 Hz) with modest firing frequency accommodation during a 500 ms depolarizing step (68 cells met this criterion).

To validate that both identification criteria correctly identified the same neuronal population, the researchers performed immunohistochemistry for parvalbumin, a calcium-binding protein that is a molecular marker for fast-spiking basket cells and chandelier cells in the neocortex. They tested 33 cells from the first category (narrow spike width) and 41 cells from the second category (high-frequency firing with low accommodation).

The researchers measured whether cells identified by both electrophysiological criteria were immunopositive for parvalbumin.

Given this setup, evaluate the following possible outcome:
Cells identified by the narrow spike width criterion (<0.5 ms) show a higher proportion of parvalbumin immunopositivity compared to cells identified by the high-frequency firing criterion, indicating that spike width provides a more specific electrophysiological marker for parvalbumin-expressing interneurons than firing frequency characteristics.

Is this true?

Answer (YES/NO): NO